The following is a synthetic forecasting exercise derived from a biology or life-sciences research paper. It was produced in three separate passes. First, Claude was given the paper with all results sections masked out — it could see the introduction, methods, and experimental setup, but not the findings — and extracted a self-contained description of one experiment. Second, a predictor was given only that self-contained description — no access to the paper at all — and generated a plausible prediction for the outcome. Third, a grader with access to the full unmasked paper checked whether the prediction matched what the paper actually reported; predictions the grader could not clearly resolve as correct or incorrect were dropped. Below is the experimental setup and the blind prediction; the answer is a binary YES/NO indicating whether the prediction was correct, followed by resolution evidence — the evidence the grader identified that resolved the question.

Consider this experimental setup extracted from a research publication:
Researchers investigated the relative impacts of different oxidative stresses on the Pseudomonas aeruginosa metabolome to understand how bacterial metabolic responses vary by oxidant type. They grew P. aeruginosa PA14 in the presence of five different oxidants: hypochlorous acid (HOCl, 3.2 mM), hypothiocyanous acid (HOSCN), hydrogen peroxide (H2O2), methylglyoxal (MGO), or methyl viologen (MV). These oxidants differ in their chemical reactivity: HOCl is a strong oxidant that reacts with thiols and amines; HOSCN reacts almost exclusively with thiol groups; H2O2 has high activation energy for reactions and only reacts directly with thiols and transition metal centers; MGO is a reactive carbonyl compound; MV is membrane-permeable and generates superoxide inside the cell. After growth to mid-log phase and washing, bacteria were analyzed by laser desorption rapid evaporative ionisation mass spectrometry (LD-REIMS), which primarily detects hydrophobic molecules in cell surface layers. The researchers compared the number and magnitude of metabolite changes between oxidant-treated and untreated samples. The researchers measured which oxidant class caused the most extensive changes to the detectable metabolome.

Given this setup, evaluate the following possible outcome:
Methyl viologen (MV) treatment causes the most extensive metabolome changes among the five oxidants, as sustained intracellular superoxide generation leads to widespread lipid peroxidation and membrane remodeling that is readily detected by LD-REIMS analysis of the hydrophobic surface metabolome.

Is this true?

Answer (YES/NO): NO